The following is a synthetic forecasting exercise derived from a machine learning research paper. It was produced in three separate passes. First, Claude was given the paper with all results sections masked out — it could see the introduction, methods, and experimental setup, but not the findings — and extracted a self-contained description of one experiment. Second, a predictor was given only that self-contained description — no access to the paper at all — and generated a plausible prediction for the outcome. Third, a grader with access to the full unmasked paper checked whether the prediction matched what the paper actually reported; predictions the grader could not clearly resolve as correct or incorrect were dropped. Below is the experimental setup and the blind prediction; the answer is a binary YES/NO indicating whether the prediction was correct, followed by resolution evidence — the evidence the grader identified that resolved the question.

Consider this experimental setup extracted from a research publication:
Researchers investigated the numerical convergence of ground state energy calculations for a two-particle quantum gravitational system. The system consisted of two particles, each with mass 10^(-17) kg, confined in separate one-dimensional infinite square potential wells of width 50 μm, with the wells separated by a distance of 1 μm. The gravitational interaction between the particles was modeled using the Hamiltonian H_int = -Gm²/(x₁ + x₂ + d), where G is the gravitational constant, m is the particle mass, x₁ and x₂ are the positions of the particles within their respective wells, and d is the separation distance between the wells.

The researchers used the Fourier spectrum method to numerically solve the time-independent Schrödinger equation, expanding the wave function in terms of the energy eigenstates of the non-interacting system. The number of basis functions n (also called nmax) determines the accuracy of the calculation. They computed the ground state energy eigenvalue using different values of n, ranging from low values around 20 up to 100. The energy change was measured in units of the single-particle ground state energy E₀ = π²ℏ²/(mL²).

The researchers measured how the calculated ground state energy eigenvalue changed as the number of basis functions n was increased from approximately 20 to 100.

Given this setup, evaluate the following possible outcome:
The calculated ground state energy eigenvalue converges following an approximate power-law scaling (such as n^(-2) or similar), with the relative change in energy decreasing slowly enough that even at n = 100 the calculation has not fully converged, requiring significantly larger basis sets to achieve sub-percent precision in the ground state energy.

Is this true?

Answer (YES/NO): NO